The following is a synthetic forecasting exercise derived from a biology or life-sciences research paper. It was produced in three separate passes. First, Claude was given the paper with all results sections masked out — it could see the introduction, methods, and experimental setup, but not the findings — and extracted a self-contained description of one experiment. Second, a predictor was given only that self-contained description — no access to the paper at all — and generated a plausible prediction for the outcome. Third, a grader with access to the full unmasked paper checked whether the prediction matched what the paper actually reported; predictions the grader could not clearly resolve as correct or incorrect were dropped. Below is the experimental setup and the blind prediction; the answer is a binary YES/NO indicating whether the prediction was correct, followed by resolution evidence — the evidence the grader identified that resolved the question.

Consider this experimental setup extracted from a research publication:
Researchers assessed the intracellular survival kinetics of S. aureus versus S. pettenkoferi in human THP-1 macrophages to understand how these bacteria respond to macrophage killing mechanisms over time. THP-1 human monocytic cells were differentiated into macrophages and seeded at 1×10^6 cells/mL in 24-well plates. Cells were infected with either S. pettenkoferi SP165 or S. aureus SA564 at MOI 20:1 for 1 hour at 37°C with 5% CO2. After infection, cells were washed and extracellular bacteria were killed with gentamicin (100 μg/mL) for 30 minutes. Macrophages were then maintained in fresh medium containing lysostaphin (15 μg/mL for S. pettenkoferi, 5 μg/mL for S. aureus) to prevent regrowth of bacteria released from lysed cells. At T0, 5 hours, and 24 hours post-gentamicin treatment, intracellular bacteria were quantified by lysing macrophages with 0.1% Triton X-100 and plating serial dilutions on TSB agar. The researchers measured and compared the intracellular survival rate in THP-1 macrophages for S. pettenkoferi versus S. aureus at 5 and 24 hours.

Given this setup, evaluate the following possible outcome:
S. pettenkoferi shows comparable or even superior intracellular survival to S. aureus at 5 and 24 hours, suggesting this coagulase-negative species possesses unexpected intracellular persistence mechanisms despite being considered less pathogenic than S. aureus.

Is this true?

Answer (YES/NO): YES